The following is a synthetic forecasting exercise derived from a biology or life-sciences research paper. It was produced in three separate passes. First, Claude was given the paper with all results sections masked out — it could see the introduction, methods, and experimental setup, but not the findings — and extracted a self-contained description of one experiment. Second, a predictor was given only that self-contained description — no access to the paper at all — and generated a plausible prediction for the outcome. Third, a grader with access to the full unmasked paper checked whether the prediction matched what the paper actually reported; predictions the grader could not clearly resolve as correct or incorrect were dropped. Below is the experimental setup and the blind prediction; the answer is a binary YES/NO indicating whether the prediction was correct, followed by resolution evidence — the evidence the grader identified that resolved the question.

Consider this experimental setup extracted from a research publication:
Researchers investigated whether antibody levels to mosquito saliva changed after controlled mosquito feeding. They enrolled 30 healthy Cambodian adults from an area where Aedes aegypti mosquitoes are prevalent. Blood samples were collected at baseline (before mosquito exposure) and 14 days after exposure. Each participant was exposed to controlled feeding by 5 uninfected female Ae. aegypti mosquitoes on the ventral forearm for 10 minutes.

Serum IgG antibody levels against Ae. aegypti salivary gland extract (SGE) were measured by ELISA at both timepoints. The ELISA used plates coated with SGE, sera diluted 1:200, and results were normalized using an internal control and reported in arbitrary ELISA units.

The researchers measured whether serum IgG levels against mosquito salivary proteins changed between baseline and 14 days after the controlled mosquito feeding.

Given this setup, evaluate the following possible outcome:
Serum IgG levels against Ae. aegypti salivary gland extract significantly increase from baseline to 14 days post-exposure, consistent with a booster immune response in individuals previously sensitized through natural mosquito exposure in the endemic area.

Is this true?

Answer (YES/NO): NO